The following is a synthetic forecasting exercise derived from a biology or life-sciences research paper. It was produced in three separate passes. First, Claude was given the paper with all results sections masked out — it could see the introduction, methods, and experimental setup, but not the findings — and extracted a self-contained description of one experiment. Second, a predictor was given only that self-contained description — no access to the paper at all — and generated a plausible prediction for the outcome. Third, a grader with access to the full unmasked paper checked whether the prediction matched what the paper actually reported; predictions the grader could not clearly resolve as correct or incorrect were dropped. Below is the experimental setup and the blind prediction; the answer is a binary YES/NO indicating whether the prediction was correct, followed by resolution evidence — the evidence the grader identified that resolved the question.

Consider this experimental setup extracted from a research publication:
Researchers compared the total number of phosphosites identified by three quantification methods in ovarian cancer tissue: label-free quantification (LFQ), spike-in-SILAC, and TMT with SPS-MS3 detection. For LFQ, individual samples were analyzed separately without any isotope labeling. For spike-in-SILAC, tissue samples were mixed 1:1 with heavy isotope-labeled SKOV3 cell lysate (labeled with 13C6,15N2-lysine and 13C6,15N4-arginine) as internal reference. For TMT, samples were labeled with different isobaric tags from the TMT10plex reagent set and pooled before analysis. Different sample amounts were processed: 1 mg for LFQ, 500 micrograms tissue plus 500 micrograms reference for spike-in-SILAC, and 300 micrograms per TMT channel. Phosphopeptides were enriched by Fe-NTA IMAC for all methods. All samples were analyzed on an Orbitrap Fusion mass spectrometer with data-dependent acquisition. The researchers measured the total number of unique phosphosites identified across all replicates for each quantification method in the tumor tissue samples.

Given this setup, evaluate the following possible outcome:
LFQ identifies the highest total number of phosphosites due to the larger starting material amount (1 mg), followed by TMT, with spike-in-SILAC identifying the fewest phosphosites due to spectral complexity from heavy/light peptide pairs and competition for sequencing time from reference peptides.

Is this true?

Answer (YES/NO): NO